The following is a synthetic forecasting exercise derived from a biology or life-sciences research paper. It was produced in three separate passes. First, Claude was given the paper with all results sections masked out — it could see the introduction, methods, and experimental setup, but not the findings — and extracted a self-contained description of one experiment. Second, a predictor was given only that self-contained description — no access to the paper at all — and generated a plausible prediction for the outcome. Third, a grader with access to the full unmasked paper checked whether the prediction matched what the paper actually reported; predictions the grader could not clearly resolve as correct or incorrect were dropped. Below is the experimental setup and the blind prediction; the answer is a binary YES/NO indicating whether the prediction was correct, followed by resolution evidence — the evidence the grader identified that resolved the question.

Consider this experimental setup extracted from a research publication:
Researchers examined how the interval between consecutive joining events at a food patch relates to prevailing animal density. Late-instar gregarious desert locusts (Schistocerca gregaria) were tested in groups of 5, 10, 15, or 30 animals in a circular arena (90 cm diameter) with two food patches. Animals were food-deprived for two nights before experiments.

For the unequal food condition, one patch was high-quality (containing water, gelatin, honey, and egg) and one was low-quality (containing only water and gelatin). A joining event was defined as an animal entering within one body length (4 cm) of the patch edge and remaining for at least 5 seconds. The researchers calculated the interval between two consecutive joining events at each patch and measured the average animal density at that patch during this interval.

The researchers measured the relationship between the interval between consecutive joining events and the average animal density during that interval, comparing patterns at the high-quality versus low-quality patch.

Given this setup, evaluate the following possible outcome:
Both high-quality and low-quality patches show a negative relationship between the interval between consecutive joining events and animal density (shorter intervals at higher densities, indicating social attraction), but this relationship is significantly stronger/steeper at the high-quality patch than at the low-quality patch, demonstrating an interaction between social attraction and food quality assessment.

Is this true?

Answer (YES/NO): NO